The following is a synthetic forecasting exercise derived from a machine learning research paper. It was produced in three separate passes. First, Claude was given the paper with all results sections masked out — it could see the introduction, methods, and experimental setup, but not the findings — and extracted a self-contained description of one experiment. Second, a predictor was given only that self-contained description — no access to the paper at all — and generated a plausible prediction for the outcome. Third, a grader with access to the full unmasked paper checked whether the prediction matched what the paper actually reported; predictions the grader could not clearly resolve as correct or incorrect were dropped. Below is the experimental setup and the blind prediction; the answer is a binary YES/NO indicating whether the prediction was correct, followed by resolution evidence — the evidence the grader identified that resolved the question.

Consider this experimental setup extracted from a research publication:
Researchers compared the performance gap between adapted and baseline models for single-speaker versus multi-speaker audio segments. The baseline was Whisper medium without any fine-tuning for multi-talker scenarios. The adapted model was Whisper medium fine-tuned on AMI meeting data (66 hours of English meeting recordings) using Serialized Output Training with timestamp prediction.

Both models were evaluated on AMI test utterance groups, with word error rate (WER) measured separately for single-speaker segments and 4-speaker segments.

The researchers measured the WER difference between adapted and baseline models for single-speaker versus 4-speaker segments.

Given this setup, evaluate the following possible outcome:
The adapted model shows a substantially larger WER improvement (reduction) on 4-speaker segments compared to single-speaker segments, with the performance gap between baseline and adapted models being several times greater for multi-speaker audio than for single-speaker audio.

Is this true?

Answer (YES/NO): YES